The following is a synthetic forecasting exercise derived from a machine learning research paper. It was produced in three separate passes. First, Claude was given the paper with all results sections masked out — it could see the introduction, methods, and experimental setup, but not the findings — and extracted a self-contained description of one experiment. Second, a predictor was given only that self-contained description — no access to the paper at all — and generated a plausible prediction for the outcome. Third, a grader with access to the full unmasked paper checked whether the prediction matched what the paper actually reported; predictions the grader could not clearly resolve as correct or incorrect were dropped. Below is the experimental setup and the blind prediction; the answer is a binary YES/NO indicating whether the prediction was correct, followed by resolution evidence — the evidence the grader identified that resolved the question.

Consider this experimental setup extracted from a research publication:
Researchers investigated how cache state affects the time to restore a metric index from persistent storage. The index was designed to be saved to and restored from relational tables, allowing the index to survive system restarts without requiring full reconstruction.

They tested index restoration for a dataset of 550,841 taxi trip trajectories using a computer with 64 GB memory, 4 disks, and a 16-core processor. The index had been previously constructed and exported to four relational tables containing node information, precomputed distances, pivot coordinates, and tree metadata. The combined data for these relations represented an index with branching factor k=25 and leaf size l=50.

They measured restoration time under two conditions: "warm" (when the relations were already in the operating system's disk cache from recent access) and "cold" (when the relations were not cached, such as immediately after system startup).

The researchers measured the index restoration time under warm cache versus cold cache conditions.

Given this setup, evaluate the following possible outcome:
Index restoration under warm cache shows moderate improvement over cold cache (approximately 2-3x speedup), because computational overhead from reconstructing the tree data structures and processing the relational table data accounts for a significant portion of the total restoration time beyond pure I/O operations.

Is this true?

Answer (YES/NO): YES